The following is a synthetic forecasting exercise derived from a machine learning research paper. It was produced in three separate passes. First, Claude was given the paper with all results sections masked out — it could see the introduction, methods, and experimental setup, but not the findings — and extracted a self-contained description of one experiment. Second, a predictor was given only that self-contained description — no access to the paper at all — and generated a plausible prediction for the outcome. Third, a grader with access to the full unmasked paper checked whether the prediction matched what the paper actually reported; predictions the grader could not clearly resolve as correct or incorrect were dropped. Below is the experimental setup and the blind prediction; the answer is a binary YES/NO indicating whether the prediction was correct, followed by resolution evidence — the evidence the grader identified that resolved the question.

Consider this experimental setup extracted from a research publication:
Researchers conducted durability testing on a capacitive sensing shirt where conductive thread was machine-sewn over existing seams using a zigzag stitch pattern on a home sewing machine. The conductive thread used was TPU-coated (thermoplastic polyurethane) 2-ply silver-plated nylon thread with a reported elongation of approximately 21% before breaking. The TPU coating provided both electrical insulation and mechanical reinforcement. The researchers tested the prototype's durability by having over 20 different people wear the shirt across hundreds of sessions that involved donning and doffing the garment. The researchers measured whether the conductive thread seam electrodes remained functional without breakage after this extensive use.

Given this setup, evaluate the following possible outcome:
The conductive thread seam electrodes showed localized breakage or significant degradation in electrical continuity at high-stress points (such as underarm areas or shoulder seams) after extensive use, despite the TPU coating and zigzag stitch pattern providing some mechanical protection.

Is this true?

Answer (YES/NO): NO